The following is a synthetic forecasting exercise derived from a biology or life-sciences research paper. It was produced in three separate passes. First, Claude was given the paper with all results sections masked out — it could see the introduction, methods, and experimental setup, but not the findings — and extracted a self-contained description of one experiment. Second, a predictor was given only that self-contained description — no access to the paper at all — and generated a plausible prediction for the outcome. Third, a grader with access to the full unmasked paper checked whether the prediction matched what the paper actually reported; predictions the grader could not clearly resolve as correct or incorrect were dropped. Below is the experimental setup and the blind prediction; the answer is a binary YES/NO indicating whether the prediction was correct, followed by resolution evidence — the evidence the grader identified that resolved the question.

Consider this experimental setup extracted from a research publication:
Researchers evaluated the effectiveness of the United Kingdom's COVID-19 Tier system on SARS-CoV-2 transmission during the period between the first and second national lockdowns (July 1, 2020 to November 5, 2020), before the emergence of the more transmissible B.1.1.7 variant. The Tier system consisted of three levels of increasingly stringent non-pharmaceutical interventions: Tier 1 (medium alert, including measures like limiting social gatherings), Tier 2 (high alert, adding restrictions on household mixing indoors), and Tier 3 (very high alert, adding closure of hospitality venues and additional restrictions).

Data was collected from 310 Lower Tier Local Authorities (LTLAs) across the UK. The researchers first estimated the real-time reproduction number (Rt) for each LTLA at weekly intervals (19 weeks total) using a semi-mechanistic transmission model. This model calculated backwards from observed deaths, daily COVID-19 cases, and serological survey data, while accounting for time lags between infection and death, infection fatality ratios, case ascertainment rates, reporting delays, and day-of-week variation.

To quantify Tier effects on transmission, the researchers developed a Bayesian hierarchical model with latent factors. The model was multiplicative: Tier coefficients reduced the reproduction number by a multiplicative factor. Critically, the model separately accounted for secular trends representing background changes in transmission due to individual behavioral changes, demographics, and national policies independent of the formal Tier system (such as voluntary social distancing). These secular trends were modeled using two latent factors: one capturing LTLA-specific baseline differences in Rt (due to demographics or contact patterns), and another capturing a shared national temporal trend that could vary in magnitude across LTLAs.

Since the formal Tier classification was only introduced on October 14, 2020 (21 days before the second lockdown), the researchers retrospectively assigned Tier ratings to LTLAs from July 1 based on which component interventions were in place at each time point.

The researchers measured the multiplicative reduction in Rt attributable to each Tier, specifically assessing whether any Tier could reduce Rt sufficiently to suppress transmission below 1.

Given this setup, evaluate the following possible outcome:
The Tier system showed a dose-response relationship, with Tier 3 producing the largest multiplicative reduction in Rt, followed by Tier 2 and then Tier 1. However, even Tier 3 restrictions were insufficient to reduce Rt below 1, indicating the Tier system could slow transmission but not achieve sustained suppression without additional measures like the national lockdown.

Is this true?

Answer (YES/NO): NO